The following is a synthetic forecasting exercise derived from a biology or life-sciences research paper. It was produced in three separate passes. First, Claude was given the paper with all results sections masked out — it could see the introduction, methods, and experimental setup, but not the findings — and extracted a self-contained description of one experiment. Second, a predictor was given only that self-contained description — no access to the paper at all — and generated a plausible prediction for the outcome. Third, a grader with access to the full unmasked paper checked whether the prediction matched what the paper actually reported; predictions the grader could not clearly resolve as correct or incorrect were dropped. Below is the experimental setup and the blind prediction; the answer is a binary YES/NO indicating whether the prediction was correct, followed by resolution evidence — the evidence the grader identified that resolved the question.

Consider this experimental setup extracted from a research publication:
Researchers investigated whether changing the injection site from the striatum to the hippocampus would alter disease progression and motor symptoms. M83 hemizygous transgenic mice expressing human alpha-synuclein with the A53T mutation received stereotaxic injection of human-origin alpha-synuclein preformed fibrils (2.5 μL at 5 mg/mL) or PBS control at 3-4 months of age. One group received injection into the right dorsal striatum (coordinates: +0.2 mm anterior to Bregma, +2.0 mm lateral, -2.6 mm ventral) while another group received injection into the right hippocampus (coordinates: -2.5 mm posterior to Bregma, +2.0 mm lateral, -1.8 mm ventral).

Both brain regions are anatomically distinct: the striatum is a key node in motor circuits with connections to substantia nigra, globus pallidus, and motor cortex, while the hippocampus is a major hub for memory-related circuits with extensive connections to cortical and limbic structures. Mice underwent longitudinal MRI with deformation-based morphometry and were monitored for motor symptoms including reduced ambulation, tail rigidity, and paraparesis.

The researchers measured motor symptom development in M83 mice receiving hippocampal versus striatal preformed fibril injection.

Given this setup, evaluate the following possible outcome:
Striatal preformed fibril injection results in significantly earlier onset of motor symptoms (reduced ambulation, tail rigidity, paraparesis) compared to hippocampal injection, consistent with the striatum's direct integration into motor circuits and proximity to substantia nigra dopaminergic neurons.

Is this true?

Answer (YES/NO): YES